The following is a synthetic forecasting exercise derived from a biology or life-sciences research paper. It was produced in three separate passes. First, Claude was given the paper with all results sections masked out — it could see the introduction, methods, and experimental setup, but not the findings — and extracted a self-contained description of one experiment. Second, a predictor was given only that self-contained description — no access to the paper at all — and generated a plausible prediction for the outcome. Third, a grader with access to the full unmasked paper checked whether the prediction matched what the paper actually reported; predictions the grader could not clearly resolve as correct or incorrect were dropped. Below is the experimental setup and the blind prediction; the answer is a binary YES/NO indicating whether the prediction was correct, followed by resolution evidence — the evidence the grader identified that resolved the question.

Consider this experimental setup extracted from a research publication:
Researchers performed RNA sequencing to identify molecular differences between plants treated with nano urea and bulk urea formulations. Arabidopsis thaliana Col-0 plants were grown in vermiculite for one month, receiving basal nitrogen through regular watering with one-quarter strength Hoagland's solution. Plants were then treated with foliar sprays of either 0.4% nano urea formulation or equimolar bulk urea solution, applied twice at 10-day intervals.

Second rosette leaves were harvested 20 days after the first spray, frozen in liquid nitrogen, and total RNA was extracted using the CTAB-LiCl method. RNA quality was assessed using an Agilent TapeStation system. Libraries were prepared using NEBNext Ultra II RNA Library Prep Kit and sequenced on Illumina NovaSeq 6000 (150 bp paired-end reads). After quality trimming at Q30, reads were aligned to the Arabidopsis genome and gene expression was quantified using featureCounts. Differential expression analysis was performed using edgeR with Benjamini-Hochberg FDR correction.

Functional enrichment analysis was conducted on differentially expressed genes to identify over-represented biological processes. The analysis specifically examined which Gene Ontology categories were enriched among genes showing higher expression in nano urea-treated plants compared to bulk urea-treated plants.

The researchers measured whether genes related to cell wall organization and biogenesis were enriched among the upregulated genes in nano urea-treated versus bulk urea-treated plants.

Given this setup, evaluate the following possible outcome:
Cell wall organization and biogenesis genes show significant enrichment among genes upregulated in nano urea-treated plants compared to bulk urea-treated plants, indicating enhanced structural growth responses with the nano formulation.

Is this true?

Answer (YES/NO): YES